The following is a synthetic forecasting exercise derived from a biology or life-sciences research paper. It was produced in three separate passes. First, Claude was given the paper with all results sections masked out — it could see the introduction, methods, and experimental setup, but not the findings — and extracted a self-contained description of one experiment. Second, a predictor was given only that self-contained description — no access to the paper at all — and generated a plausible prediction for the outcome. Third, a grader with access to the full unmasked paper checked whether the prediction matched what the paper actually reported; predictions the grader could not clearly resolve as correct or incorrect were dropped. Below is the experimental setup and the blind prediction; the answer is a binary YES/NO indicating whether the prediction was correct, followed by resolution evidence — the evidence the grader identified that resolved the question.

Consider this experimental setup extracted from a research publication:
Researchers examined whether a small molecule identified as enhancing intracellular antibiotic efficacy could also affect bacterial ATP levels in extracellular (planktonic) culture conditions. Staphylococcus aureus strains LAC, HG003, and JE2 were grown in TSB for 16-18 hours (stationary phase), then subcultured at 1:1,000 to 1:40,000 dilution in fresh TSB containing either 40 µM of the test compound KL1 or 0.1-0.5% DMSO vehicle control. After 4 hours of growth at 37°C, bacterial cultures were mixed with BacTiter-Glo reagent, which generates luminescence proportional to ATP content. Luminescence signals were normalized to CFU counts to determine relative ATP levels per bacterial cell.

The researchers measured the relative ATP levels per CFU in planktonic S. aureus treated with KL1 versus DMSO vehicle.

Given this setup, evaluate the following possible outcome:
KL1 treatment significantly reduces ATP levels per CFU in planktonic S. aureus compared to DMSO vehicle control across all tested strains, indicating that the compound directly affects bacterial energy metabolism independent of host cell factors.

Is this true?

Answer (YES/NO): NO